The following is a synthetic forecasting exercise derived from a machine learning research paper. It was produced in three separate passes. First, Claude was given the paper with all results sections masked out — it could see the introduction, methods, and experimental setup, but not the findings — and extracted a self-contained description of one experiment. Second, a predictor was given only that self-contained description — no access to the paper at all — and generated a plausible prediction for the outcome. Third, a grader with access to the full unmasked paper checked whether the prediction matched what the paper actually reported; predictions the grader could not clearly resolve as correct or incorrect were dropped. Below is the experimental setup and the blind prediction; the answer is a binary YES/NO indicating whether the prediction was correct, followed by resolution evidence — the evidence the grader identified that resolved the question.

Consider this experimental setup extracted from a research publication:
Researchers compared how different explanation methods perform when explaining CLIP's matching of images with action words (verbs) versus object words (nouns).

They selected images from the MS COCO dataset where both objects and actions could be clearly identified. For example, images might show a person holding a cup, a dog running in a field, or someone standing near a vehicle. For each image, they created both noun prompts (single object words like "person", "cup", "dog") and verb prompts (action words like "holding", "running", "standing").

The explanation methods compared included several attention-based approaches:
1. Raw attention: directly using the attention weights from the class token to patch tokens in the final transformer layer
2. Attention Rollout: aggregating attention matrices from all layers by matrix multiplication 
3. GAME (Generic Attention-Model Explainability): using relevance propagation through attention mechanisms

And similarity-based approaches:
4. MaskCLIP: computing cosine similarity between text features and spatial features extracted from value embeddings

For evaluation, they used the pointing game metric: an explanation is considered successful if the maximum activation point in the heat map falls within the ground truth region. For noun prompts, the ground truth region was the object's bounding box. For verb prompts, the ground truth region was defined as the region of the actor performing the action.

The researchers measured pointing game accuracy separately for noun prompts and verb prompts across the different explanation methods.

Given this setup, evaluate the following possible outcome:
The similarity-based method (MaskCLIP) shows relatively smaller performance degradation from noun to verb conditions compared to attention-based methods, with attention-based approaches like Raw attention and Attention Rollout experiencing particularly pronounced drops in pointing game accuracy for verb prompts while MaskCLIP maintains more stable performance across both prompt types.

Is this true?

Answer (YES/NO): NO